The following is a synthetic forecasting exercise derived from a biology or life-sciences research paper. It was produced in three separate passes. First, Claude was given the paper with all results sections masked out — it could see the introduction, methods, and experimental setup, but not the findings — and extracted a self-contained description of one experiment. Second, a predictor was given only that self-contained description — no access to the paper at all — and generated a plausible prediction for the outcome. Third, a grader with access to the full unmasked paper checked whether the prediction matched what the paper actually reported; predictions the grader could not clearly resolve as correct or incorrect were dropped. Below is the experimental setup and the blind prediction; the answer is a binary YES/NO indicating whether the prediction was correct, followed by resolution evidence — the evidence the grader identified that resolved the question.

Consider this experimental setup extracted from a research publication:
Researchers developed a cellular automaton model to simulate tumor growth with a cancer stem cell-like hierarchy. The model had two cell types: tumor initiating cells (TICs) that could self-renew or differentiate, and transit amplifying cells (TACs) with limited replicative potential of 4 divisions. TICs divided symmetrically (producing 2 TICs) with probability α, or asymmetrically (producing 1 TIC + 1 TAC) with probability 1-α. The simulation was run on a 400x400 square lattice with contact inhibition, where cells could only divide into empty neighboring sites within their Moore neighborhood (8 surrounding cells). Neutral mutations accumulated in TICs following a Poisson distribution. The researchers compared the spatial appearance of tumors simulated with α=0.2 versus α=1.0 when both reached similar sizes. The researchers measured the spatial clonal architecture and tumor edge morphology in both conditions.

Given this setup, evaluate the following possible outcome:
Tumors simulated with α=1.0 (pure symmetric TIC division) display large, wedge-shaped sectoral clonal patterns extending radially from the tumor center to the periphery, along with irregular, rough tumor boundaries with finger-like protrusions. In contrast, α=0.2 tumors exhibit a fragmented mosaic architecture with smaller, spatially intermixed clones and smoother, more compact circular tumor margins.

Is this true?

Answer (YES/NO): NO